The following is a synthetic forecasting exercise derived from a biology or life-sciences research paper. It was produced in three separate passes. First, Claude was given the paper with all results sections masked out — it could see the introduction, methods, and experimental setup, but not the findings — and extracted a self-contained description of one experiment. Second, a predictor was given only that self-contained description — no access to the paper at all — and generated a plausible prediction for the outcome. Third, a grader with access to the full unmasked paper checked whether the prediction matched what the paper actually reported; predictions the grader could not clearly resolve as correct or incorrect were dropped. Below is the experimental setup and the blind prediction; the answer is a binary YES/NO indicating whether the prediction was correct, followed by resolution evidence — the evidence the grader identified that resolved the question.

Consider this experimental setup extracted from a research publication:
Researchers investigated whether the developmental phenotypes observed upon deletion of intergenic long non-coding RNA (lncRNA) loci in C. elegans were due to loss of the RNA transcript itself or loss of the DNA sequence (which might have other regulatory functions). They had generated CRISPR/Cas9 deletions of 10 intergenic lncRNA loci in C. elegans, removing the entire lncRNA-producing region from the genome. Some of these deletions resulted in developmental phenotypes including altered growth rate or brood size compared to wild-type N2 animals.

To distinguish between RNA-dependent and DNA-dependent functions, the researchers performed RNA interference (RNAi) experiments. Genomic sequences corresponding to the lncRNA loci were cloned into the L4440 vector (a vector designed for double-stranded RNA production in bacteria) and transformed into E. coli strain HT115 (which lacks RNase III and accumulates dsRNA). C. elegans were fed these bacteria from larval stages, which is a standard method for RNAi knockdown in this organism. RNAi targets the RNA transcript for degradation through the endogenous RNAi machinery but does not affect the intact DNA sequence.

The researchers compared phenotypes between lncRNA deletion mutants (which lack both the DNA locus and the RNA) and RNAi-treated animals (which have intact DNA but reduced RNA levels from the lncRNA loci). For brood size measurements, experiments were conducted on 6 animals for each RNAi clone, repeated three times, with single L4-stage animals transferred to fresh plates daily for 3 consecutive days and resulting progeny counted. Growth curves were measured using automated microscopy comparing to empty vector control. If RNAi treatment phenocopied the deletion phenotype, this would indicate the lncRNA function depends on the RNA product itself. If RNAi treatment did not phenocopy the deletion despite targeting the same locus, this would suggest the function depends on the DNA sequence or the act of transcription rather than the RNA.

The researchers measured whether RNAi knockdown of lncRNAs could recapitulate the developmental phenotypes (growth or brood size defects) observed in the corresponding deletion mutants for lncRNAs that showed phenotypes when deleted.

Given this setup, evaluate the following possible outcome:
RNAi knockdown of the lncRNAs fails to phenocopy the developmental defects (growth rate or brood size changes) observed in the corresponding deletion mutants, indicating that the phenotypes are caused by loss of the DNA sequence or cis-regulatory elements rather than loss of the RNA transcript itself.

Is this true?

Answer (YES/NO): NO